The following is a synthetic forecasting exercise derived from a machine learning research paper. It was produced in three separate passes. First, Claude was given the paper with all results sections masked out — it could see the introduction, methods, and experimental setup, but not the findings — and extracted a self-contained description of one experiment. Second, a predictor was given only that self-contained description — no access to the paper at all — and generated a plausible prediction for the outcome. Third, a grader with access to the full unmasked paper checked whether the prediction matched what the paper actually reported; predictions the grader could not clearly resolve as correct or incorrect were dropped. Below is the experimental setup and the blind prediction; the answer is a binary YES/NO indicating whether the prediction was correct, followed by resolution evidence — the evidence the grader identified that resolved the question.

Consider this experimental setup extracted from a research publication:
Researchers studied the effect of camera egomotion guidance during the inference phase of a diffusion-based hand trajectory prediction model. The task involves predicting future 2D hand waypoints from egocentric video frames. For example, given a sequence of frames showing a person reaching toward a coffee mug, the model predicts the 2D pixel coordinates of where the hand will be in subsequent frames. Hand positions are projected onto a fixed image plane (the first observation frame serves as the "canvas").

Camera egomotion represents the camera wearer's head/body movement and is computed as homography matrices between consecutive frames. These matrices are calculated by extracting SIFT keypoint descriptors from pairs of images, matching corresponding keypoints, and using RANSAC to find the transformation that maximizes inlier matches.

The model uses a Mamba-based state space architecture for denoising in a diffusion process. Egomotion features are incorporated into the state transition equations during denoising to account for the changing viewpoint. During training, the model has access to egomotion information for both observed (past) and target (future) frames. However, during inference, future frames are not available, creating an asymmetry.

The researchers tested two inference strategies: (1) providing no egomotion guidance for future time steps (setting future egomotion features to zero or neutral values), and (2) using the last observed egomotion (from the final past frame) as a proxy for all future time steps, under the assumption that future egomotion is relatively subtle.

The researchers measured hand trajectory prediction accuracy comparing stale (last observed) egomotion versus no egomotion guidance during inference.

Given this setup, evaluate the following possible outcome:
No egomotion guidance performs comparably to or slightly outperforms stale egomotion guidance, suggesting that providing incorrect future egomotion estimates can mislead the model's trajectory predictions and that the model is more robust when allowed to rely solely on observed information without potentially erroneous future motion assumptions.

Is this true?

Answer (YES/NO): NO